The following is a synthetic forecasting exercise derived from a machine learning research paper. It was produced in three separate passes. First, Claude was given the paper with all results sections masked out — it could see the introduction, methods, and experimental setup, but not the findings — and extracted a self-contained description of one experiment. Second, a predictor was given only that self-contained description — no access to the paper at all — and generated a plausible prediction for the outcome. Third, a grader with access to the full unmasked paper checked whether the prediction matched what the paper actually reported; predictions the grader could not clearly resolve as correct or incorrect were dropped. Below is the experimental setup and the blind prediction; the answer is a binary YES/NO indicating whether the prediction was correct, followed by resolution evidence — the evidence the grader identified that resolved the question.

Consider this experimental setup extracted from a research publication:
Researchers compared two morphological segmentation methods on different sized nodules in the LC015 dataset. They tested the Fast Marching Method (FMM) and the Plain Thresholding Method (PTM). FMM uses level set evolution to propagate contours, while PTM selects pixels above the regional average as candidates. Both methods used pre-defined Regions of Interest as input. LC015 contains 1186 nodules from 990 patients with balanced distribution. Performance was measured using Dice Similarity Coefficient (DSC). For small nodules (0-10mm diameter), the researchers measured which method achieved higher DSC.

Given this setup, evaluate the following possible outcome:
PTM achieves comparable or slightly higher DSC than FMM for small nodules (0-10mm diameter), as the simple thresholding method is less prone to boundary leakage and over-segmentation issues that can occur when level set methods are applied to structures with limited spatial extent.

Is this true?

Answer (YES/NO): NO